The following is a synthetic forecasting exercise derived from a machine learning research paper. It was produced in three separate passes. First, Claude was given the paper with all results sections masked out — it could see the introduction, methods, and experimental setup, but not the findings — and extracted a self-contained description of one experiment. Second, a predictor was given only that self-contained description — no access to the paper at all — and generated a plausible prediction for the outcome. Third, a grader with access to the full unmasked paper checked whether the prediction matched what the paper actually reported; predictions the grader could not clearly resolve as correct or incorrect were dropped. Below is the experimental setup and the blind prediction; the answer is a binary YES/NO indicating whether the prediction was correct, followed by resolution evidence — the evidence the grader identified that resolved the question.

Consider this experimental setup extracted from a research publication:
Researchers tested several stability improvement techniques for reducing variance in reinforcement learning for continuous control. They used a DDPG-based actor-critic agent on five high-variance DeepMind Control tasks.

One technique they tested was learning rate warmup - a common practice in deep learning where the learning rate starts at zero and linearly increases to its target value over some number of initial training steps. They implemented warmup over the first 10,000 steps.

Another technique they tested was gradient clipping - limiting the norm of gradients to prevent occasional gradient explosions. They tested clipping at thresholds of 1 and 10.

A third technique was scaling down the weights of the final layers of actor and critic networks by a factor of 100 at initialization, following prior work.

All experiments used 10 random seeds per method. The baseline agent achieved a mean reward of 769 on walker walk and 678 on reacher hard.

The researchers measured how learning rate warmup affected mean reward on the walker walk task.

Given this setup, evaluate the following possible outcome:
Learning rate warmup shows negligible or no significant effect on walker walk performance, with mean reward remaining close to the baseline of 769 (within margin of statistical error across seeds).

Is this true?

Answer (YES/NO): NO